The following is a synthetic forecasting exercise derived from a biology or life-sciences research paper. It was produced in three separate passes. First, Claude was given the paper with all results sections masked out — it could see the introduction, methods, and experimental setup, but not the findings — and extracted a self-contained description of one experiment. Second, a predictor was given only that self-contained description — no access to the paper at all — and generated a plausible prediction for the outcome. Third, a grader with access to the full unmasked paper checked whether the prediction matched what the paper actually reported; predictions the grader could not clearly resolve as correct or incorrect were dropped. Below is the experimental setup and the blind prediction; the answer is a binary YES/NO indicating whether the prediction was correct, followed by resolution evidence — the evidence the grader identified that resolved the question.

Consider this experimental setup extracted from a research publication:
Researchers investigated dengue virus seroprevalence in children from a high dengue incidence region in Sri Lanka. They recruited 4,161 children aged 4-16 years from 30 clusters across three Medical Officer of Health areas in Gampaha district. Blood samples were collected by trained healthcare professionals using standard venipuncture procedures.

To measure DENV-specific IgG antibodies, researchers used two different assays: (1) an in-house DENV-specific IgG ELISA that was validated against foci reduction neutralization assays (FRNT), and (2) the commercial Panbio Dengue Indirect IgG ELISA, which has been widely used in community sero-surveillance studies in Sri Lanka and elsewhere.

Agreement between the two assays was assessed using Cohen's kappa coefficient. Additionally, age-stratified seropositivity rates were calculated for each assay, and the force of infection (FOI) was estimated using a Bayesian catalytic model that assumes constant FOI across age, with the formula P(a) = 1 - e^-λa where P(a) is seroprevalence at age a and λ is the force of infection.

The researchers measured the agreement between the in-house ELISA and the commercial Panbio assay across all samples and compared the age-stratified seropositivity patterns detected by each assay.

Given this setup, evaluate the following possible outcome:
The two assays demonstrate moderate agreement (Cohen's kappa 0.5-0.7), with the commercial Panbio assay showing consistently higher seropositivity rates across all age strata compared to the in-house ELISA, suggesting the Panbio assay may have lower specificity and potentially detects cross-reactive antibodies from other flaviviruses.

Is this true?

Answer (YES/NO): NO